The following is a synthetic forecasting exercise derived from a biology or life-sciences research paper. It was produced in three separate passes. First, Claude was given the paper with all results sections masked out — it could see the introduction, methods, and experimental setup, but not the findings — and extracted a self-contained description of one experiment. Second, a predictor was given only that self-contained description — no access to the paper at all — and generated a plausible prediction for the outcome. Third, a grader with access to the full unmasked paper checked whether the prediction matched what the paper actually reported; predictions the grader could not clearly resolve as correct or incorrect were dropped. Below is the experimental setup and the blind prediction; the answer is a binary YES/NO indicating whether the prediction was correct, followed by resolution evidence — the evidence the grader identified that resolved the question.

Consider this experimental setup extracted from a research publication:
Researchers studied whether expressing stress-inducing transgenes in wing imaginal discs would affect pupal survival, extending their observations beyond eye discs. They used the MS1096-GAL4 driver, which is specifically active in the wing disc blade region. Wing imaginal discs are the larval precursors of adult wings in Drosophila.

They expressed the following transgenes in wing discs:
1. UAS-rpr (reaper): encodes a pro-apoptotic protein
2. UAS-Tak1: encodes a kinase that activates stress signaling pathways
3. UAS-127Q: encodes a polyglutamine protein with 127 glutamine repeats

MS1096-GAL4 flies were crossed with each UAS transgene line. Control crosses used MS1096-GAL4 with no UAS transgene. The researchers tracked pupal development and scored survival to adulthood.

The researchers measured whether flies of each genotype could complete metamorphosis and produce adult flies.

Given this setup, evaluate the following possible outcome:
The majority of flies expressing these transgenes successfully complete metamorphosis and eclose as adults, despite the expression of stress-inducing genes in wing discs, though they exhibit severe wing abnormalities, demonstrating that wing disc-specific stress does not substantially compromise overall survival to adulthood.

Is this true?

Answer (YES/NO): NO